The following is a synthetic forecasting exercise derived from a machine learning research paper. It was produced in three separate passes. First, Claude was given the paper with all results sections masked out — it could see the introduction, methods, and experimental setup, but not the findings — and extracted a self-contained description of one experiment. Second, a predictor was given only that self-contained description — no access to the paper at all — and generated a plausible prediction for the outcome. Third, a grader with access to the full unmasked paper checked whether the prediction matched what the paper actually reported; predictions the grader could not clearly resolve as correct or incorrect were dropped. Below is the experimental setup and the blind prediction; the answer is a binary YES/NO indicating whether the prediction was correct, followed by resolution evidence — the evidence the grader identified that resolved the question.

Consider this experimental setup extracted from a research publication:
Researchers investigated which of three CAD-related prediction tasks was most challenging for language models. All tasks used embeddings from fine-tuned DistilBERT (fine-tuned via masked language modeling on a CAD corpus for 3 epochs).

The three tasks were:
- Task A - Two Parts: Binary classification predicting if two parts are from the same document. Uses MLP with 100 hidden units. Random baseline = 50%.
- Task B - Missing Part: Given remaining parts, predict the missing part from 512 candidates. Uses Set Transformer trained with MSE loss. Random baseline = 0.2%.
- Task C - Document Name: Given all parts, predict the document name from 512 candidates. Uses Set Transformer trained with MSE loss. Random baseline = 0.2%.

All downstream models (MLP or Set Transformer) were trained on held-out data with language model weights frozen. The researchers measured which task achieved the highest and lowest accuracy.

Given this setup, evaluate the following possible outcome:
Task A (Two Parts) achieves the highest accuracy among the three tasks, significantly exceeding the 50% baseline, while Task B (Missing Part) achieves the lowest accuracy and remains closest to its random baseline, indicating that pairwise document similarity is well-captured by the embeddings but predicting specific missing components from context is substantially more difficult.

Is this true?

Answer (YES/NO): NO